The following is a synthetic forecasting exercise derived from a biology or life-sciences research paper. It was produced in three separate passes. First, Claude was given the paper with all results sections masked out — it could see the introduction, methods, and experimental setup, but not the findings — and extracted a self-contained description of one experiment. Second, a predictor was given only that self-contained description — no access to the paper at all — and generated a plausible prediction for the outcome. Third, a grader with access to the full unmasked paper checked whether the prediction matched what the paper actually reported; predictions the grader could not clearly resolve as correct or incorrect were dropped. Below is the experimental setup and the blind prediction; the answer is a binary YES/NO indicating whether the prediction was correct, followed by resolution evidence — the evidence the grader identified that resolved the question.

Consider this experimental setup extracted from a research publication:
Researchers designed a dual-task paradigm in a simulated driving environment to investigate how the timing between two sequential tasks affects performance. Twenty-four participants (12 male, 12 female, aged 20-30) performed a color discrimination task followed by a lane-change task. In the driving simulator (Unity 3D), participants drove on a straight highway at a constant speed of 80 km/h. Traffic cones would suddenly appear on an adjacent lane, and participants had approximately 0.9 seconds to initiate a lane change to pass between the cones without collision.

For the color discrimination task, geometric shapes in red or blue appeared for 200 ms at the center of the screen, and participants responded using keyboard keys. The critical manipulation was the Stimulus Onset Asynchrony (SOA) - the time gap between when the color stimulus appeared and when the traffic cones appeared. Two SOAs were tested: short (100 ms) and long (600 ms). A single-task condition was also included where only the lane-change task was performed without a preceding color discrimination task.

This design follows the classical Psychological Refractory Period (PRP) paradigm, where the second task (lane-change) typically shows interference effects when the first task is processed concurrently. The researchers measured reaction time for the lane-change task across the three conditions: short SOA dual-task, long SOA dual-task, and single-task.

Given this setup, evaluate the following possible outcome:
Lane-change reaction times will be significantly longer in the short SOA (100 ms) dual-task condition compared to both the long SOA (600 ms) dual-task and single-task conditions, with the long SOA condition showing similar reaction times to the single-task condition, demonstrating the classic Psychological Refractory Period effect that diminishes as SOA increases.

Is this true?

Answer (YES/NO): NO